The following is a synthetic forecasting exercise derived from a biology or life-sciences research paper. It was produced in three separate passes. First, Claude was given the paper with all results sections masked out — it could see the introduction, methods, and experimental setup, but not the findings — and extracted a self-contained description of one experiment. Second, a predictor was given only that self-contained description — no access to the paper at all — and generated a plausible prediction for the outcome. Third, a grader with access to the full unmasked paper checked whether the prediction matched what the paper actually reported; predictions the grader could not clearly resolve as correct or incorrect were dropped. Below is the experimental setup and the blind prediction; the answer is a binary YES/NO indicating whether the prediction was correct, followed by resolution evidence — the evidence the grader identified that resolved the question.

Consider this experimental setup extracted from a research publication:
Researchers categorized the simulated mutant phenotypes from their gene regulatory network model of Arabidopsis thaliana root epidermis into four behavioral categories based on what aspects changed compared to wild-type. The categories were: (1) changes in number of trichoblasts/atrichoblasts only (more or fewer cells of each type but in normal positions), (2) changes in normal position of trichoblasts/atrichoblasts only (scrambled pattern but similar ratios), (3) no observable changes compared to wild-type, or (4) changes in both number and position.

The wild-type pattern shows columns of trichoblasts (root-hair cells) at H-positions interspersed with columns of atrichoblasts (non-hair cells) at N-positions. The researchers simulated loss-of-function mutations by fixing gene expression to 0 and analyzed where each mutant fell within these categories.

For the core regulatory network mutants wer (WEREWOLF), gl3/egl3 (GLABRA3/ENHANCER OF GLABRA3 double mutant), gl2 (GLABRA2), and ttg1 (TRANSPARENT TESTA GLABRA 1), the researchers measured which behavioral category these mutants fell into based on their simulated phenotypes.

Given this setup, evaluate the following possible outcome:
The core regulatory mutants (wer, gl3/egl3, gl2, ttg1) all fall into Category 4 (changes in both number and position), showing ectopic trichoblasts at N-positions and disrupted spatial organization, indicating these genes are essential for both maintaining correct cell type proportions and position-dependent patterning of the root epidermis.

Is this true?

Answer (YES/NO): YES